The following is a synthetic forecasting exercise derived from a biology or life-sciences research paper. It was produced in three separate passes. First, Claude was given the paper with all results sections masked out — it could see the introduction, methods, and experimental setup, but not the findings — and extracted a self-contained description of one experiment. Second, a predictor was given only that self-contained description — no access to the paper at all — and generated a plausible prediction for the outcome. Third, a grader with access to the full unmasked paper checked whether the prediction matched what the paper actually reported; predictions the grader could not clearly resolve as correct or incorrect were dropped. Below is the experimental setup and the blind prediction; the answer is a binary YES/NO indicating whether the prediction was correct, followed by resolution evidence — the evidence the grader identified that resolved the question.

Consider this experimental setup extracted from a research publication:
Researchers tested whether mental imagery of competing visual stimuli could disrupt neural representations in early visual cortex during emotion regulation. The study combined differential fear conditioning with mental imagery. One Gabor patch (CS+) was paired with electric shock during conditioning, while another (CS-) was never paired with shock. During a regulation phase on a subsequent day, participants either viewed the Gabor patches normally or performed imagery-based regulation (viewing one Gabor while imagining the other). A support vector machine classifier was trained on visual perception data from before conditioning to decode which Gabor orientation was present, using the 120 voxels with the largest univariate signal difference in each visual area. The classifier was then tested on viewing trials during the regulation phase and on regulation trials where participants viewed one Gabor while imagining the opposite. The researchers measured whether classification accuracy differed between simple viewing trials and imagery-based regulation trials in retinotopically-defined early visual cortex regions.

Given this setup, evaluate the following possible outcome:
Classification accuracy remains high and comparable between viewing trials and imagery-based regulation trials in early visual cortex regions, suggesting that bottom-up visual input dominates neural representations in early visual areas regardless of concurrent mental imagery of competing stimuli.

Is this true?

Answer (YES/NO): NO